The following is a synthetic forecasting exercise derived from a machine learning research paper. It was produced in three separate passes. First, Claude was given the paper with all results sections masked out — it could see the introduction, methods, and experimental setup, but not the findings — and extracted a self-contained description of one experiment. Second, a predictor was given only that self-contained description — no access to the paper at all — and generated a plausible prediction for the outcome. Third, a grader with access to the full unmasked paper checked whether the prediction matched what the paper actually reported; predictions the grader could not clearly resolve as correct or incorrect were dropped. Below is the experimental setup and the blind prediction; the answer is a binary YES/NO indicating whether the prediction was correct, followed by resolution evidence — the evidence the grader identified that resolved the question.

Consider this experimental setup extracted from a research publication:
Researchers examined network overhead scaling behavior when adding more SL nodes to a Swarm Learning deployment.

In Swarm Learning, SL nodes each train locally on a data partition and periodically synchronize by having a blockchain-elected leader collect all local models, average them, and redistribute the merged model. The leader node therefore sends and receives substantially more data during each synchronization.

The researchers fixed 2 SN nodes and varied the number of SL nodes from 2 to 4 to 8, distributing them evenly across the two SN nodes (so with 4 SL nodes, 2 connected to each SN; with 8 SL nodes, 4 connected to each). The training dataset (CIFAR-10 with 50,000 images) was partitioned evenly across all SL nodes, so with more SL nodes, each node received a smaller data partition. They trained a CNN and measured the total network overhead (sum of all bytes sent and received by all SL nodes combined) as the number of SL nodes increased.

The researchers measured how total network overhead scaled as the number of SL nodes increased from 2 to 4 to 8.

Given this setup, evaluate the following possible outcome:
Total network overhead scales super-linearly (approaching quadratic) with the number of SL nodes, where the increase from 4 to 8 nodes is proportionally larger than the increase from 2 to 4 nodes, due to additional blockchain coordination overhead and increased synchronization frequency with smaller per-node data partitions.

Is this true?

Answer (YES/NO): NO